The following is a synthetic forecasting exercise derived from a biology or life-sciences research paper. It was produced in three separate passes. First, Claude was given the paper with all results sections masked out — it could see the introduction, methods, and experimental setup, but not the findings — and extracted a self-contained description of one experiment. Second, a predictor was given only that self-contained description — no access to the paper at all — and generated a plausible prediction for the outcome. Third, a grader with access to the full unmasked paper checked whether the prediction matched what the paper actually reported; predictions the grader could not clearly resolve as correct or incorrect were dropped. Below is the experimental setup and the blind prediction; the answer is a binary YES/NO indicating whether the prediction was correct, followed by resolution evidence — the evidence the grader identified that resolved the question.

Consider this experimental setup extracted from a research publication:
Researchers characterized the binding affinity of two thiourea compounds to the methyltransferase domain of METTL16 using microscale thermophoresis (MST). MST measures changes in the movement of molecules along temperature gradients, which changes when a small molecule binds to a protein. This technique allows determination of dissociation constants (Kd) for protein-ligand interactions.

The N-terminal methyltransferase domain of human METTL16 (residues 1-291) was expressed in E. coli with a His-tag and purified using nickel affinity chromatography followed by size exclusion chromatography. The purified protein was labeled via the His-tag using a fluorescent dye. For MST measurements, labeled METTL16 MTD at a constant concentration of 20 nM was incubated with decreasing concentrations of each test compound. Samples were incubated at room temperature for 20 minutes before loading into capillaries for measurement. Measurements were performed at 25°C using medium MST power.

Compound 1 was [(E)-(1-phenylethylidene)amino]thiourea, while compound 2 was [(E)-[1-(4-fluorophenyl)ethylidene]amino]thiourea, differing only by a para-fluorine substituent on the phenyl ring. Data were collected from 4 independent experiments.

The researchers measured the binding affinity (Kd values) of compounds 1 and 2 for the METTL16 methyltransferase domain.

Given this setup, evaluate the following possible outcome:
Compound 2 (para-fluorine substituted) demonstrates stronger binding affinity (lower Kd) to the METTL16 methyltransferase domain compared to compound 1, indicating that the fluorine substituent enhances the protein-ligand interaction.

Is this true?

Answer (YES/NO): NO